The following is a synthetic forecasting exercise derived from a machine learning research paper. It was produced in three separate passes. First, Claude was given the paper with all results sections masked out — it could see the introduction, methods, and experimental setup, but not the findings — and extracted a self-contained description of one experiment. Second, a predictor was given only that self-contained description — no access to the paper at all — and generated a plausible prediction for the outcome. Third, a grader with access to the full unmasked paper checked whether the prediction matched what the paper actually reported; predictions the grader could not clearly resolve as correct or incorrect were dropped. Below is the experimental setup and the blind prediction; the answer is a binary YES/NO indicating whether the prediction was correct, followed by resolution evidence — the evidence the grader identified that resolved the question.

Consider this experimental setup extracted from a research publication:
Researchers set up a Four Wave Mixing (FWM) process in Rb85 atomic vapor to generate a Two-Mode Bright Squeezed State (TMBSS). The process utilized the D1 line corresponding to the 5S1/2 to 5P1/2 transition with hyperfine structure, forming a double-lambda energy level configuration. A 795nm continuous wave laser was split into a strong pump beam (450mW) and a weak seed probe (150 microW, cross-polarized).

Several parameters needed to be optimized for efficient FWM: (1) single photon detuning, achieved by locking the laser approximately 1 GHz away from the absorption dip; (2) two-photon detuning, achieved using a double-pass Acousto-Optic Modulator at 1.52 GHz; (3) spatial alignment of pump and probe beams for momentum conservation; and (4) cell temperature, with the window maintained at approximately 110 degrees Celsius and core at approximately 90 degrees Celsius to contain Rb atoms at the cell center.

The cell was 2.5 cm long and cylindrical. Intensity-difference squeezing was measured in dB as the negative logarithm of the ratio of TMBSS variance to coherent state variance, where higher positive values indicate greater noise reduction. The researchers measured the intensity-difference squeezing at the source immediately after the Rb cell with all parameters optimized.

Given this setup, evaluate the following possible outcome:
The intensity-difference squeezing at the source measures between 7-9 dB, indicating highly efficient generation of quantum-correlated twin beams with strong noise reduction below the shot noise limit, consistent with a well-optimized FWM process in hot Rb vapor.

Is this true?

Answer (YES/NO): YES